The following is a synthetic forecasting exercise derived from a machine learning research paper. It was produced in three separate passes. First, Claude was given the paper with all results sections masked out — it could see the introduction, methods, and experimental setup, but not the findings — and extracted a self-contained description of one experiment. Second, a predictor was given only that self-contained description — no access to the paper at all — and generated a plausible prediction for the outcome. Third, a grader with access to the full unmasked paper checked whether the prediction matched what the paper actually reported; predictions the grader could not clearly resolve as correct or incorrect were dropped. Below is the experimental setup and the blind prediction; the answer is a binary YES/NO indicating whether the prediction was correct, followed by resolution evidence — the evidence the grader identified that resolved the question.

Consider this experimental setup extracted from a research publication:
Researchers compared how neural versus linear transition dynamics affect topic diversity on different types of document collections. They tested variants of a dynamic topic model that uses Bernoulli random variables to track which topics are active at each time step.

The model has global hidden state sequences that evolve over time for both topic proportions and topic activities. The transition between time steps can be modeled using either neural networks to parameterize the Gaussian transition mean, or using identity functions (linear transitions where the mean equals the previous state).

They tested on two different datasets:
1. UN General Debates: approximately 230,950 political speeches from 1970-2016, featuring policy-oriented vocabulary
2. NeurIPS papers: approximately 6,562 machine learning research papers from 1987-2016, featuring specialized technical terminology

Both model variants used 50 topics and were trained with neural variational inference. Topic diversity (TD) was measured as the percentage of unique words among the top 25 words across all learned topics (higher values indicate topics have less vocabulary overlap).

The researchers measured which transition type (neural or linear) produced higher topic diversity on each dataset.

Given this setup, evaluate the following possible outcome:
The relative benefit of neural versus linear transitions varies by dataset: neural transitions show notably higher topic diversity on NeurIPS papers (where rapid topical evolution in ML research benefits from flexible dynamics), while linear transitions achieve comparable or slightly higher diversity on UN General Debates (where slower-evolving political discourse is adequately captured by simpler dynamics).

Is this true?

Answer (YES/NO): NO